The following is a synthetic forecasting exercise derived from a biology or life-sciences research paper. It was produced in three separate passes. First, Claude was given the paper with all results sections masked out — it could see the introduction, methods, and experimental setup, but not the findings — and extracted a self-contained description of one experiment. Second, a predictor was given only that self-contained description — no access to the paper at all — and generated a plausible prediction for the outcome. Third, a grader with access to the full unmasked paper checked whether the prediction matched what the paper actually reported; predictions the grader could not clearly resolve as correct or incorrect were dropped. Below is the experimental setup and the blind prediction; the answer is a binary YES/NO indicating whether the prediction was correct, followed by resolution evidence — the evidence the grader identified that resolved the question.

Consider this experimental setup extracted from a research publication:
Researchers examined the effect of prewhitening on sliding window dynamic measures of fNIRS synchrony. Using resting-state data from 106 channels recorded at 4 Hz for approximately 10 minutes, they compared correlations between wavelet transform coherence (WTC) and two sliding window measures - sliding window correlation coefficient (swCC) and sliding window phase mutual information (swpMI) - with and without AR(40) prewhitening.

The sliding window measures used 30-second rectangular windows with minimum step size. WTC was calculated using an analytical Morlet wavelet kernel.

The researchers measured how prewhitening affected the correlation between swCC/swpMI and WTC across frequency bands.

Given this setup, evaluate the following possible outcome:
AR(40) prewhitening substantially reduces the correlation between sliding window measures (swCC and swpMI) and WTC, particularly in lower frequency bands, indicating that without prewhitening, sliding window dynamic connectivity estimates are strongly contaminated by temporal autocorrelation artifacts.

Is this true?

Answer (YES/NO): NO